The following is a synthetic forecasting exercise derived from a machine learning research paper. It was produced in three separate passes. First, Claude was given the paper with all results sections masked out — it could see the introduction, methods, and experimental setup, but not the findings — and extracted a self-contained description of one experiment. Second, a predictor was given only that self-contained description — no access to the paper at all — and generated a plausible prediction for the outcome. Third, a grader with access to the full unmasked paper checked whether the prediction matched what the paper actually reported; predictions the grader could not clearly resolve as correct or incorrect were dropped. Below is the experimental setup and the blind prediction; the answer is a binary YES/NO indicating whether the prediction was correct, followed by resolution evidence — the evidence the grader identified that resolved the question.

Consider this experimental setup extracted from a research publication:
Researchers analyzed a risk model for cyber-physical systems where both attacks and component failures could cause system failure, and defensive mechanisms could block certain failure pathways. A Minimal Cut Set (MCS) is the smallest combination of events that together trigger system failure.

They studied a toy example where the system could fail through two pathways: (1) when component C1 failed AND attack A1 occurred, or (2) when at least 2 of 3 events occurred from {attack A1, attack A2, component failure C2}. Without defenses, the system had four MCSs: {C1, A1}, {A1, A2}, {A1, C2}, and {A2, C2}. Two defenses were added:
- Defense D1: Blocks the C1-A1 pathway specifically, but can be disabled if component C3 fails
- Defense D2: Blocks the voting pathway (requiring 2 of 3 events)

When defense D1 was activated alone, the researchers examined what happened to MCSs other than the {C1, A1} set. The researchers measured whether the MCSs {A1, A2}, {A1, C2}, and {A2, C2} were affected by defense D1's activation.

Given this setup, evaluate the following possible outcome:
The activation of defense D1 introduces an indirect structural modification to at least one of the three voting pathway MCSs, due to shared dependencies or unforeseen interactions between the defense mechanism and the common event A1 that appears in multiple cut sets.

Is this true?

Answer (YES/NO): NO